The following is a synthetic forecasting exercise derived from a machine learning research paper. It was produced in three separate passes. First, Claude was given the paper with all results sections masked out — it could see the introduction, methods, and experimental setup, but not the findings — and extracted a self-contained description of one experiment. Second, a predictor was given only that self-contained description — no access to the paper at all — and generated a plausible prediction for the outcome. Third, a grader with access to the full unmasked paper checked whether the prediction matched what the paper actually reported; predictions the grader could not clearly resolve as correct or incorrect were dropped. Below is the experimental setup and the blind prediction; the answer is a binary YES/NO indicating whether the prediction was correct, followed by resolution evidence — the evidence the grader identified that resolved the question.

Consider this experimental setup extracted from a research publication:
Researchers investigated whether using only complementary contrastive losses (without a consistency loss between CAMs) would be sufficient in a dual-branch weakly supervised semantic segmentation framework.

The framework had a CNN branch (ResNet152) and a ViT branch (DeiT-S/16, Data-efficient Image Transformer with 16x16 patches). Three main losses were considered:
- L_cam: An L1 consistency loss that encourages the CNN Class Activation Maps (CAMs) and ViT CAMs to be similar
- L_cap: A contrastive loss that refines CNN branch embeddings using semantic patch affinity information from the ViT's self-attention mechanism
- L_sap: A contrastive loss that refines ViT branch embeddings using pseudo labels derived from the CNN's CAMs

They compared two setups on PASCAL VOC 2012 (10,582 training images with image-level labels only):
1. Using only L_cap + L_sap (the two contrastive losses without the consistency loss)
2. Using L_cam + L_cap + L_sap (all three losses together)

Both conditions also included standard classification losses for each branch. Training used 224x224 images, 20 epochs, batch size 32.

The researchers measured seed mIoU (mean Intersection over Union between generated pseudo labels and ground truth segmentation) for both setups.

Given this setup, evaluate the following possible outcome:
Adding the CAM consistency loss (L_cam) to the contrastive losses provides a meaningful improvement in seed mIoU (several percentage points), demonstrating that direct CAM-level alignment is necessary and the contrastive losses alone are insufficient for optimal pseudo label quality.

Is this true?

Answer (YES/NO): YES